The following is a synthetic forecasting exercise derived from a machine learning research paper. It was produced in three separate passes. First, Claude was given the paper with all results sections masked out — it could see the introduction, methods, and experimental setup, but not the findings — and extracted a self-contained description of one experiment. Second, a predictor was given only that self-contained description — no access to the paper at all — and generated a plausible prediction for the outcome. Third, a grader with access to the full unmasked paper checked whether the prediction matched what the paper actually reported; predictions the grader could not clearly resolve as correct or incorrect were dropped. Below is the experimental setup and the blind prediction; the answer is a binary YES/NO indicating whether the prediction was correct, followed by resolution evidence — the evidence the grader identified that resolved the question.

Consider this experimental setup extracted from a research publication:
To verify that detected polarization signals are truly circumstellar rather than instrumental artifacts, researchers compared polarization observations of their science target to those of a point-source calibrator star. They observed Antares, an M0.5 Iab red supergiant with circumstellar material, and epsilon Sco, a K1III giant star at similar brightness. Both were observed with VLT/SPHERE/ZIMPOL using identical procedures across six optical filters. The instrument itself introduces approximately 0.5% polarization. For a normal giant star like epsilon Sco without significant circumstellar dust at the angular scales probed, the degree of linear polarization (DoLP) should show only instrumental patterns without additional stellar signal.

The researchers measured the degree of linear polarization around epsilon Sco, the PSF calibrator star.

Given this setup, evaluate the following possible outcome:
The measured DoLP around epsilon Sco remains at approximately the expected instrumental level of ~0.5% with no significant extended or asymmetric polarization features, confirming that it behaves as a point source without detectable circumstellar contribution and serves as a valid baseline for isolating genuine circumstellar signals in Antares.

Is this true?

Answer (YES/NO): YES